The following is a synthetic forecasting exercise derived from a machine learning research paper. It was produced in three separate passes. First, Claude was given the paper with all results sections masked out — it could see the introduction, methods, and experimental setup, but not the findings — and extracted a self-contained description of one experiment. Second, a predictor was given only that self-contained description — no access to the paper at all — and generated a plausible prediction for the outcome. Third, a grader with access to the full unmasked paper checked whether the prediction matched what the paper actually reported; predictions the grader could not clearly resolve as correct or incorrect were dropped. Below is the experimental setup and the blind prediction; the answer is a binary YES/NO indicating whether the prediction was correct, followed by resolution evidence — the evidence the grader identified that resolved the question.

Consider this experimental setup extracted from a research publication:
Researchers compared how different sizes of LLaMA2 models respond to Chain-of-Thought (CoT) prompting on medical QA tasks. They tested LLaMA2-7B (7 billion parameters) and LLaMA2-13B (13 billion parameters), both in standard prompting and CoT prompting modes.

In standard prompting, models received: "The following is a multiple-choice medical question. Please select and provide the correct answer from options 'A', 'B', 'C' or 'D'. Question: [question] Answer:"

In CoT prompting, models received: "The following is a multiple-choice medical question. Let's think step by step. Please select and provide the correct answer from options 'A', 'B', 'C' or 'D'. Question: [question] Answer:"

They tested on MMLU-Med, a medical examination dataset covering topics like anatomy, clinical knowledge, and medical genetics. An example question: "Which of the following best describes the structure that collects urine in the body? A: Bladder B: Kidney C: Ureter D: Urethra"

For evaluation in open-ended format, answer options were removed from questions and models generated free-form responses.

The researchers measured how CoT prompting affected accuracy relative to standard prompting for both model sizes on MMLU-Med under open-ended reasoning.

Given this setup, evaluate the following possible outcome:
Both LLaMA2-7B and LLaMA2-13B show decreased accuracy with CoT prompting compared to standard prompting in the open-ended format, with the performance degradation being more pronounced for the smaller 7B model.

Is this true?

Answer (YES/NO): NO